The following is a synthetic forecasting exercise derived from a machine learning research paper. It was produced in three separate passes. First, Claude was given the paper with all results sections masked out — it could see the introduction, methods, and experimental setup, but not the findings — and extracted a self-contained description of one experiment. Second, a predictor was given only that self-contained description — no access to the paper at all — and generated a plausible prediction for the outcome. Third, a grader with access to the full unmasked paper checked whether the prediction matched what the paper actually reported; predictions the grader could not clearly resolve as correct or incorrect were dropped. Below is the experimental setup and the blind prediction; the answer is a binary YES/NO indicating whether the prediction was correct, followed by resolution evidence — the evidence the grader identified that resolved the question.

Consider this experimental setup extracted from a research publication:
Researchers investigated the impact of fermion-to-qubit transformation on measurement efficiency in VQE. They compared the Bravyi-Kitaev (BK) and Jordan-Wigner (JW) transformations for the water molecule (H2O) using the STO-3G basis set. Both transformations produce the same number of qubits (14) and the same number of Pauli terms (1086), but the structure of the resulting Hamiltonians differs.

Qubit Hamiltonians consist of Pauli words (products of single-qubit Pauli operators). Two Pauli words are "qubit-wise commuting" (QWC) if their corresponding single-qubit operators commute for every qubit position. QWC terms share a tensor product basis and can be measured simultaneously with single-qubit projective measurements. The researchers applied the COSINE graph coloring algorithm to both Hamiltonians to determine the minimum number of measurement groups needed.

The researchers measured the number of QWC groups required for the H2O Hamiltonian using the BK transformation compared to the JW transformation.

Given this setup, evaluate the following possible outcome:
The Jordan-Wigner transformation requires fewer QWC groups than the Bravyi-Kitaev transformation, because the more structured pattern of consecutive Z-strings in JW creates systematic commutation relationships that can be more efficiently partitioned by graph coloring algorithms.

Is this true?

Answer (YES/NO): NO